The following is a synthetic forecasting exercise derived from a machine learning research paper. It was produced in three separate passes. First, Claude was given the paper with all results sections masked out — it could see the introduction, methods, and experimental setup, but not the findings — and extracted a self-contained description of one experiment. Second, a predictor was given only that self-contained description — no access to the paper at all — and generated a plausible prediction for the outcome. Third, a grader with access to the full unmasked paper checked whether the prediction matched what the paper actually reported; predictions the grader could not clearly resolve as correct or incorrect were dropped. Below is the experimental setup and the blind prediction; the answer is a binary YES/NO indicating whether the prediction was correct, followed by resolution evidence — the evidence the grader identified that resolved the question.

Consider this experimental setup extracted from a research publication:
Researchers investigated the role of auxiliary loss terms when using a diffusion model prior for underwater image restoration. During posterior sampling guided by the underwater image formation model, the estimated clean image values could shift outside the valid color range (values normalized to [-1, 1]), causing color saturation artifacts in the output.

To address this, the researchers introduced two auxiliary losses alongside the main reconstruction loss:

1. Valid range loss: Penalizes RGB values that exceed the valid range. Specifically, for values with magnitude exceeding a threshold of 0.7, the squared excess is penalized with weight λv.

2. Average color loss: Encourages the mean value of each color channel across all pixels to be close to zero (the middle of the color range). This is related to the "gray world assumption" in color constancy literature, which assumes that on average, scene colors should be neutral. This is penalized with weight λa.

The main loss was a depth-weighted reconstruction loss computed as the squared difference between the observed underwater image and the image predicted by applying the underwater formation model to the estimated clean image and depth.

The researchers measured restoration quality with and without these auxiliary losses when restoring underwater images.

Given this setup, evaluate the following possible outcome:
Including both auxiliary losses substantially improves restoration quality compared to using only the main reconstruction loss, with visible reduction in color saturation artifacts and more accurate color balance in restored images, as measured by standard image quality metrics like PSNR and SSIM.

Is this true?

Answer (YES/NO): NO